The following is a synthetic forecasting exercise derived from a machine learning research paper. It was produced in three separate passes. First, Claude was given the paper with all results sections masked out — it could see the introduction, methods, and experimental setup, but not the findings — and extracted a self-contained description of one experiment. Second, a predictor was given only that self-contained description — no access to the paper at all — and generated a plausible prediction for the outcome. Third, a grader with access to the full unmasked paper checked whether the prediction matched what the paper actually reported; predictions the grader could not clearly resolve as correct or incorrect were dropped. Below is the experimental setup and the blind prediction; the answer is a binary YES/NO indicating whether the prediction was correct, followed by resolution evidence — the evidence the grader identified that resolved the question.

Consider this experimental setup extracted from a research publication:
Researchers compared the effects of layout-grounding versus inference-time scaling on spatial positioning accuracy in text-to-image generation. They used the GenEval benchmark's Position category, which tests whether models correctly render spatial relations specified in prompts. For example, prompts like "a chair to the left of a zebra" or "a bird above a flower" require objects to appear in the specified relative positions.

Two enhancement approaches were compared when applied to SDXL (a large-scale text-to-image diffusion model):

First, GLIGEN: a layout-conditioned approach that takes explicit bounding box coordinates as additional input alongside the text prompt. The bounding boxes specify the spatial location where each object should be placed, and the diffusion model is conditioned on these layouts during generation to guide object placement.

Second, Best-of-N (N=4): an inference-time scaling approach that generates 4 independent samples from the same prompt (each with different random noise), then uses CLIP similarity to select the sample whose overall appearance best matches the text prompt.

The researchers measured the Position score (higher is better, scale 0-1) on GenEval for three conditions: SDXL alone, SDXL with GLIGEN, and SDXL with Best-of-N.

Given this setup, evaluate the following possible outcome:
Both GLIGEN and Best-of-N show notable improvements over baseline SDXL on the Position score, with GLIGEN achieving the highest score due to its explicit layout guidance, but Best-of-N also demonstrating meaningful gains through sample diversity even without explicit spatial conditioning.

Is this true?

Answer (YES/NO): NO